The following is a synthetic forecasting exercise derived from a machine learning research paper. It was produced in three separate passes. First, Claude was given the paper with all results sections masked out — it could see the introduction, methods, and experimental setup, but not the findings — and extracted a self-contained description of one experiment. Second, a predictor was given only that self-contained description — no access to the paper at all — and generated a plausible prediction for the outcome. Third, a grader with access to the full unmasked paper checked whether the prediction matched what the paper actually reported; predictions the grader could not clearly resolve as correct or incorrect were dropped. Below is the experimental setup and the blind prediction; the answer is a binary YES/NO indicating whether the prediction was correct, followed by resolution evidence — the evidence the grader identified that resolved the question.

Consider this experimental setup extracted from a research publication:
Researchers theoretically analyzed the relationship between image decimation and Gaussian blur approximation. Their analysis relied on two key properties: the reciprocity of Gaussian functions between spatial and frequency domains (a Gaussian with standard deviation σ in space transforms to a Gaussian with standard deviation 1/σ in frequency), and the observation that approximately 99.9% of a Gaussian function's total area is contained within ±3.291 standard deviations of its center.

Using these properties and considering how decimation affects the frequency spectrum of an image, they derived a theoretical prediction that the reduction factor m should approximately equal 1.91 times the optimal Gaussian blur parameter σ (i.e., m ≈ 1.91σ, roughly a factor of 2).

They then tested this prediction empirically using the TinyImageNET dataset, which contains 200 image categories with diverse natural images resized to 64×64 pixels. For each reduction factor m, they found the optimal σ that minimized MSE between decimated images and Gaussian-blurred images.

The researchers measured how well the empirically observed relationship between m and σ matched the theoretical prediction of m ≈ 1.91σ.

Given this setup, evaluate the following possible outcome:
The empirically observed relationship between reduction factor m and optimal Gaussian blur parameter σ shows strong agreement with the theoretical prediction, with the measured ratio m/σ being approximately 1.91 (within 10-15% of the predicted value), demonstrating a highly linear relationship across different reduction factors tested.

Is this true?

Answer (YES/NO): YES